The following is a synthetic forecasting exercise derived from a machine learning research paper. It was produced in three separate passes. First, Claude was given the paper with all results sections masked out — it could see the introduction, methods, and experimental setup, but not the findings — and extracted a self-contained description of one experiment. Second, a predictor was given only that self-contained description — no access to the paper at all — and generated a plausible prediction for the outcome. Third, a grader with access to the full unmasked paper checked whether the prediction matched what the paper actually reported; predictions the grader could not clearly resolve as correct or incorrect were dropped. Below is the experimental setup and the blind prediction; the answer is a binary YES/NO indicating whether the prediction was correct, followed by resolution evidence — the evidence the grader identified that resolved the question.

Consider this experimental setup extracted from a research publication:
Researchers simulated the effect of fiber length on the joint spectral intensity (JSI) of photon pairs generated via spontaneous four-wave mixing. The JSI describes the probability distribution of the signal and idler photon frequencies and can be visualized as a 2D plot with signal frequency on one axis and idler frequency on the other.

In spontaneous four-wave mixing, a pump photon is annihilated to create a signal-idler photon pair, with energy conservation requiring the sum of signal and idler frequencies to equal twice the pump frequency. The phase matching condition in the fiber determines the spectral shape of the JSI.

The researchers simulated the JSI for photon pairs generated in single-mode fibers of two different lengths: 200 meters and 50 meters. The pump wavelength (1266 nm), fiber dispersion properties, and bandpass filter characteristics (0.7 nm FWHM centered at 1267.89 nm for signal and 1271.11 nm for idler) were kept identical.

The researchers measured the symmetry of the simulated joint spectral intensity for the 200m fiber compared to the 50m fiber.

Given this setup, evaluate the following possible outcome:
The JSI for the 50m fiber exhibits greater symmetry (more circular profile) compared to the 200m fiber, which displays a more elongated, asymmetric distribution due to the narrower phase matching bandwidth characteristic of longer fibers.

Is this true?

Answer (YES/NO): YES